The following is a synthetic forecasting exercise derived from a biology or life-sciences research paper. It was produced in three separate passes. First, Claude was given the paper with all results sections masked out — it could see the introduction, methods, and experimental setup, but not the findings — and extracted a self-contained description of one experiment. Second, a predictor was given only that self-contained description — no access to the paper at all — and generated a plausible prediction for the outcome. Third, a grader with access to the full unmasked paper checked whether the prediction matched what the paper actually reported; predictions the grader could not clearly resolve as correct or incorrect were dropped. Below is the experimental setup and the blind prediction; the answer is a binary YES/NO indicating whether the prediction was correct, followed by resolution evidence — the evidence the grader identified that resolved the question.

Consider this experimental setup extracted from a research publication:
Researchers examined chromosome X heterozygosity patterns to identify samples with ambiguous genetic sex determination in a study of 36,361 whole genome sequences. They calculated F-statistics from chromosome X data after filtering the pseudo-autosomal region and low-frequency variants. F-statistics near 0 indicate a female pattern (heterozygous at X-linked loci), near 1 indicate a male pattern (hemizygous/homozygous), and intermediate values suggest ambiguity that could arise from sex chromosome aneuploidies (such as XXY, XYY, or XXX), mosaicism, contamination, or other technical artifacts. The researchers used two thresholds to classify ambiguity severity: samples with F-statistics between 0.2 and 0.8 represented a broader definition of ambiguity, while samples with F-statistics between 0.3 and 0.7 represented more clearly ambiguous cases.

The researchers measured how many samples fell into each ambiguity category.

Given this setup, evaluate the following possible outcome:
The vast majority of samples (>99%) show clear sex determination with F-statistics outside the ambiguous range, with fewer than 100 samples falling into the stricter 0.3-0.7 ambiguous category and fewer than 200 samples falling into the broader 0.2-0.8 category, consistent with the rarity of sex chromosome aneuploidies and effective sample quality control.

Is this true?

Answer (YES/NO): NO